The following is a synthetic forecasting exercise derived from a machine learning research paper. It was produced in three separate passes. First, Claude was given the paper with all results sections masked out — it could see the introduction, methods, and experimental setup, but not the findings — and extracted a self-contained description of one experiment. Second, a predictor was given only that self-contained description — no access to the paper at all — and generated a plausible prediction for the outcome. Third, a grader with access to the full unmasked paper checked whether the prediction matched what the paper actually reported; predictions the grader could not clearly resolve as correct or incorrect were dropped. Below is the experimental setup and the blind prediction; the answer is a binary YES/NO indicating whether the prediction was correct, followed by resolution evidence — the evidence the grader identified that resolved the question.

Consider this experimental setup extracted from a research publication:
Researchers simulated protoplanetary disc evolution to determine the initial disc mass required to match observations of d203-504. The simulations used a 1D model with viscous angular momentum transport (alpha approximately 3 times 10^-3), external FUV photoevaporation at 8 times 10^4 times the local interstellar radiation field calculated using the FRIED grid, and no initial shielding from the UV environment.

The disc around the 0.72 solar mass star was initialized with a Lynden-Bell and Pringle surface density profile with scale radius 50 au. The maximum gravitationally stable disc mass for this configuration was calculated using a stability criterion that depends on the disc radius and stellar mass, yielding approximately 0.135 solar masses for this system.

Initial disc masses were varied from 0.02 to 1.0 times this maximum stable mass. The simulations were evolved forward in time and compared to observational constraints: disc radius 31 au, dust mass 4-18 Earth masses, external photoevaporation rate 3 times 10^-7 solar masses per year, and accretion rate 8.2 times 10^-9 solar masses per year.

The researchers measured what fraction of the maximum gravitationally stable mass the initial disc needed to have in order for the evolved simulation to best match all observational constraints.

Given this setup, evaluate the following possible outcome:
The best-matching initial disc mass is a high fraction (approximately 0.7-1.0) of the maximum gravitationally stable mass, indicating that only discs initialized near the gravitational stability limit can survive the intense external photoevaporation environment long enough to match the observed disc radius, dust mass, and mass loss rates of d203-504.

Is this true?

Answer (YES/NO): NO